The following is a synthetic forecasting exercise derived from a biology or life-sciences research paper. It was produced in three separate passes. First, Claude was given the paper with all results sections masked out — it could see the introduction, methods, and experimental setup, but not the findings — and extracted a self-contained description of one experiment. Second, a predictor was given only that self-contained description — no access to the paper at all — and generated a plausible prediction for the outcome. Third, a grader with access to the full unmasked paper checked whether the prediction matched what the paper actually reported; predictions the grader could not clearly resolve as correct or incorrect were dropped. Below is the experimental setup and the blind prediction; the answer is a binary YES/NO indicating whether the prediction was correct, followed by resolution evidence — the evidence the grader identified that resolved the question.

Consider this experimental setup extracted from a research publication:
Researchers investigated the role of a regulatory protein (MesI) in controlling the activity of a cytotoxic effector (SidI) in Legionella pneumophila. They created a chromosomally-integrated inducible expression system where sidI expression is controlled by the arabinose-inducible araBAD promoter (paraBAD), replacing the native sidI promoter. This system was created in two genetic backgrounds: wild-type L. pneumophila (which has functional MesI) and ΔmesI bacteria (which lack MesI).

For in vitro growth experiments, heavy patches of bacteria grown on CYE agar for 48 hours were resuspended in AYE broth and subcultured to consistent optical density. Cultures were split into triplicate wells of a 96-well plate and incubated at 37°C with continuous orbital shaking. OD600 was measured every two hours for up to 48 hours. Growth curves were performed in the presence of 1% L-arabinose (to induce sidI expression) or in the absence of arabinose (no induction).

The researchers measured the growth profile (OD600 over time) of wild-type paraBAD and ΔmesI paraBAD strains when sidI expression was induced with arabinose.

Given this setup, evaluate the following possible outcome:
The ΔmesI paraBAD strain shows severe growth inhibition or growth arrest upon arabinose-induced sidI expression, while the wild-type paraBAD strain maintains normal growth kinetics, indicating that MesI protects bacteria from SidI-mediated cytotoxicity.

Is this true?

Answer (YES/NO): YES